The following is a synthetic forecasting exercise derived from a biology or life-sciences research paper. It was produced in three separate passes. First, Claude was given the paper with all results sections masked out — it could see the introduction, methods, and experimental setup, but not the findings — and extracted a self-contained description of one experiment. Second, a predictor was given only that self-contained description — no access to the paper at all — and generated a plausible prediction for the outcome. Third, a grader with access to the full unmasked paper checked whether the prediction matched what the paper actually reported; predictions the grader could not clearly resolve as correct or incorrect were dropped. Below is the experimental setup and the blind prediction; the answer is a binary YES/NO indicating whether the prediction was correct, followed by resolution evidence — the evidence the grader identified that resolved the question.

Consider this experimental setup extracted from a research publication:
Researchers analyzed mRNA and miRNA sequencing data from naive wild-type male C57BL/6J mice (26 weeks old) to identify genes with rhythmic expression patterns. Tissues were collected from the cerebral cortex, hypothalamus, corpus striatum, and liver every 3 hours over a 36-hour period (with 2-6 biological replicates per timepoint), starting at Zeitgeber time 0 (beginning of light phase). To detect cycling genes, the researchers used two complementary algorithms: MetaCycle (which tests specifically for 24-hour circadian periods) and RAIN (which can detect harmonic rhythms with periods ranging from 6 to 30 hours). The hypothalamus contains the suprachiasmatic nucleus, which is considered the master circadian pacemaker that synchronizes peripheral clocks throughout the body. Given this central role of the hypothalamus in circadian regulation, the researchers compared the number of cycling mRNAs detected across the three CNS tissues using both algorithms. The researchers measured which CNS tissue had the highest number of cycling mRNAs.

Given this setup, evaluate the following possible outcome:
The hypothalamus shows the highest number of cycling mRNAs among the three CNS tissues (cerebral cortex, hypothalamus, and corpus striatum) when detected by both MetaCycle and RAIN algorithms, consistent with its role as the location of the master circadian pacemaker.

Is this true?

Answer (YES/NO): NO